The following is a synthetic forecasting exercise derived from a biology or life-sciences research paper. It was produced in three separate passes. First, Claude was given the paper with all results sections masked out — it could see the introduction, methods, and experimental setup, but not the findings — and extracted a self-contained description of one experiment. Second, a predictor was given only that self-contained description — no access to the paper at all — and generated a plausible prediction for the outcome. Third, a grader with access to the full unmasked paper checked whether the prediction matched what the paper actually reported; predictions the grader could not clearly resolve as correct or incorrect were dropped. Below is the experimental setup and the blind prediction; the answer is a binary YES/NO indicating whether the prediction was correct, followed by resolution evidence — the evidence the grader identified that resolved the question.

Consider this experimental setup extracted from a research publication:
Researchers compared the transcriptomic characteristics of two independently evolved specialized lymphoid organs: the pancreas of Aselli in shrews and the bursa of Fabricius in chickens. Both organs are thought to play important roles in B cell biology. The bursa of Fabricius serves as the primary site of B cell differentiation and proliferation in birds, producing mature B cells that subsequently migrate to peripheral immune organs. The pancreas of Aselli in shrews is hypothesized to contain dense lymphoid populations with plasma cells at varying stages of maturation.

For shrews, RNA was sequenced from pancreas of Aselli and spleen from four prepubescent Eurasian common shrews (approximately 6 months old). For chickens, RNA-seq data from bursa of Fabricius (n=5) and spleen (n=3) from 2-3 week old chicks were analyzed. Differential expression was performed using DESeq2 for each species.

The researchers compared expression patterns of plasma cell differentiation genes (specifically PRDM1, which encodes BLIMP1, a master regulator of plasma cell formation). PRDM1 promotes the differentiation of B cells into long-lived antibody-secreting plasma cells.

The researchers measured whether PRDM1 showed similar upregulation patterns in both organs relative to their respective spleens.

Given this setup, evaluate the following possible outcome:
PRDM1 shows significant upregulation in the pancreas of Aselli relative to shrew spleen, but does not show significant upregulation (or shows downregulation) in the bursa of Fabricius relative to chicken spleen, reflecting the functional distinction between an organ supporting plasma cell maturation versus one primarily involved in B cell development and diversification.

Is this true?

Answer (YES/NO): NO